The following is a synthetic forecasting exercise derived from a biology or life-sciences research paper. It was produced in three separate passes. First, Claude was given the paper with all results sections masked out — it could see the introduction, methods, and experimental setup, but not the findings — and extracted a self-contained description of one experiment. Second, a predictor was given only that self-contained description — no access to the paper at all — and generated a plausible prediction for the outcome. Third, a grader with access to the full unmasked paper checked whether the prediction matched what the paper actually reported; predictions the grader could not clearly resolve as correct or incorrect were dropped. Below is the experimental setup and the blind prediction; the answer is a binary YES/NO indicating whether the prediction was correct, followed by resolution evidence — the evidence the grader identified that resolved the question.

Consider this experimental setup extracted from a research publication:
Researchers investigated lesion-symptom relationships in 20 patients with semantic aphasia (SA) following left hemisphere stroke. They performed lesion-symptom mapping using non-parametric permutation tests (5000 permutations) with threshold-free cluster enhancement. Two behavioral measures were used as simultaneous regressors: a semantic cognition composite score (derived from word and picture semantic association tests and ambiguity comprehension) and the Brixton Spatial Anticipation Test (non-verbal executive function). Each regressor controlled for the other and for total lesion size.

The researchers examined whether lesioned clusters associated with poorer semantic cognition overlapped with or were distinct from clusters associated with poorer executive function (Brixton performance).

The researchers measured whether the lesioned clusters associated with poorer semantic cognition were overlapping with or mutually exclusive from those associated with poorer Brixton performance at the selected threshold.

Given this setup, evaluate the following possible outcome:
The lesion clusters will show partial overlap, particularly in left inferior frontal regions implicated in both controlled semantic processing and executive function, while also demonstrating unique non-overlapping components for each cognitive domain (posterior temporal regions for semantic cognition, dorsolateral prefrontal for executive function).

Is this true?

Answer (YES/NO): NO